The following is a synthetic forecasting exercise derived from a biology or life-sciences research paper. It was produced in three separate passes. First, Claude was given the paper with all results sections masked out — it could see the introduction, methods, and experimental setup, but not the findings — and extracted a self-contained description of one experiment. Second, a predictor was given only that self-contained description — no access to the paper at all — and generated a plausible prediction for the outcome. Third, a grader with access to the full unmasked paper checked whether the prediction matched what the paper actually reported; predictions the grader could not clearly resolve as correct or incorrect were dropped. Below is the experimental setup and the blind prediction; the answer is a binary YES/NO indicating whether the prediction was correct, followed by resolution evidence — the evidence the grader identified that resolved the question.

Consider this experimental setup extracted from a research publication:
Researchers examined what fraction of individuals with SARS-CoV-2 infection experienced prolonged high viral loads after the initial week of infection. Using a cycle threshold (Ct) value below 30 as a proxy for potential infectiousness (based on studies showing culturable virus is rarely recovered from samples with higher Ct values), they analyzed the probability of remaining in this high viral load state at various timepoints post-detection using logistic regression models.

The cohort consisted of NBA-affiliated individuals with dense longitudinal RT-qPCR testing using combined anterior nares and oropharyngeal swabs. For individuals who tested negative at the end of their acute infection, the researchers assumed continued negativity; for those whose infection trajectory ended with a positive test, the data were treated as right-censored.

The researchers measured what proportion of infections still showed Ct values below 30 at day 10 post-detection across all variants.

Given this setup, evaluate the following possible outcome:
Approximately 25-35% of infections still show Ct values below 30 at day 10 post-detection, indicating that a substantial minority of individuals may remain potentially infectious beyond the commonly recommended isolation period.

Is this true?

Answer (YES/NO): NO